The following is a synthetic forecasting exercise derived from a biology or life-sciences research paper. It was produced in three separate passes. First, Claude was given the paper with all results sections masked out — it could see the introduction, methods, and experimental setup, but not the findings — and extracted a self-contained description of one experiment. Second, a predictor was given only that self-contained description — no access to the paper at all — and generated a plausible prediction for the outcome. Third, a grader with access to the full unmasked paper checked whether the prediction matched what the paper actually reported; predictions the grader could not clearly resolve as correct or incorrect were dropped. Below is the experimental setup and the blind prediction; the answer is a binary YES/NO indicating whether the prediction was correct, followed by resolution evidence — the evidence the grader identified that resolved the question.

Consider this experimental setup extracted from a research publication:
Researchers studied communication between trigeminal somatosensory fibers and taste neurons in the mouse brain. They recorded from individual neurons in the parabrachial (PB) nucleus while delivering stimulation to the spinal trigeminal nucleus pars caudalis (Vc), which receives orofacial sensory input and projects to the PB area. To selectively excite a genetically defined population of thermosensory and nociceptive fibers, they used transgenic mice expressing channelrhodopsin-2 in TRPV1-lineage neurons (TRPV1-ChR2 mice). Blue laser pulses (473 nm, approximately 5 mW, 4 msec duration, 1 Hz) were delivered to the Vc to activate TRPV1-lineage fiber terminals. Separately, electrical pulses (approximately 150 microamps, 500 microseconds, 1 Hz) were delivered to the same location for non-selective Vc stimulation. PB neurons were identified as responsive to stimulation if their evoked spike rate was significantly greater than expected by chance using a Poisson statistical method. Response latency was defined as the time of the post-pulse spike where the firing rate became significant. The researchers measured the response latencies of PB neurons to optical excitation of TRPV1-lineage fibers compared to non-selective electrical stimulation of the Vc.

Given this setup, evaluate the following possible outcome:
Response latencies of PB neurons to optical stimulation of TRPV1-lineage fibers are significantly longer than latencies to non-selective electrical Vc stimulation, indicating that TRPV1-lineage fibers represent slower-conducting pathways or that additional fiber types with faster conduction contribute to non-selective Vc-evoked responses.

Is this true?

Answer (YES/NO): YES